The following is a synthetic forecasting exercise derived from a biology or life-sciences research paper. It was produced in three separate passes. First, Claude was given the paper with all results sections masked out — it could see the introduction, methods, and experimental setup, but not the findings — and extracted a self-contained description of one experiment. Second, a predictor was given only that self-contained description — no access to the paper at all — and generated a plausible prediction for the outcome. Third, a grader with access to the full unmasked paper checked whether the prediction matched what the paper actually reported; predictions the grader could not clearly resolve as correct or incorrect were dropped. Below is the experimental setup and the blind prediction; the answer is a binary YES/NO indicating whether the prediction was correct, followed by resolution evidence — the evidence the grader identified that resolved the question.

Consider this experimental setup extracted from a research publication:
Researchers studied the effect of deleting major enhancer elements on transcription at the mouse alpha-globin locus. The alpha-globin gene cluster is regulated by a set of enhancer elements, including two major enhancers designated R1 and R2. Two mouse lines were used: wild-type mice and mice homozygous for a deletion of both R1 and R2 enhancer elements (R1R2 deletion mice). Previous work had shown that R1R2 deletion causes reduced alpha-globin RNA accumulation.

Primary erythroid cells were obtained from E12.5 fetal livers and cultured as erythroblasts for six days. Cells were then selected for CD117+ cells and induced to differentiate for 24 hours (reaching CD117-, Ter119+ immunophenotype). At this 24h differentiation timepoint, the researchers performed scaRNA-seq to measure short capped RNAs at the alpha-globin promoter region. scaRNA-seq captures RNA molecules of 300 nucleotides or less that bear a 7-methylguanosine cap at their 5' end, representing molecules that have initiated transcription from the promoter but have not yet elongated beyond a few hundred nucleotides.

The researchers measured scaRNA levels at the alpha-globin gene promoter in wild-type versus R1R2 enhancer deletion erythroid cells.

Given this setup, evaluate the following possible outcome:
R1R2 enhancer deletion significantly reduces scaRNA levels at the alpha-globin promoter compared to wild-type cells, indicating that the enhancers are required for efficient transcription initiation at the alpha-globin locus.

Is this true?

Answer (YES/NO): YES